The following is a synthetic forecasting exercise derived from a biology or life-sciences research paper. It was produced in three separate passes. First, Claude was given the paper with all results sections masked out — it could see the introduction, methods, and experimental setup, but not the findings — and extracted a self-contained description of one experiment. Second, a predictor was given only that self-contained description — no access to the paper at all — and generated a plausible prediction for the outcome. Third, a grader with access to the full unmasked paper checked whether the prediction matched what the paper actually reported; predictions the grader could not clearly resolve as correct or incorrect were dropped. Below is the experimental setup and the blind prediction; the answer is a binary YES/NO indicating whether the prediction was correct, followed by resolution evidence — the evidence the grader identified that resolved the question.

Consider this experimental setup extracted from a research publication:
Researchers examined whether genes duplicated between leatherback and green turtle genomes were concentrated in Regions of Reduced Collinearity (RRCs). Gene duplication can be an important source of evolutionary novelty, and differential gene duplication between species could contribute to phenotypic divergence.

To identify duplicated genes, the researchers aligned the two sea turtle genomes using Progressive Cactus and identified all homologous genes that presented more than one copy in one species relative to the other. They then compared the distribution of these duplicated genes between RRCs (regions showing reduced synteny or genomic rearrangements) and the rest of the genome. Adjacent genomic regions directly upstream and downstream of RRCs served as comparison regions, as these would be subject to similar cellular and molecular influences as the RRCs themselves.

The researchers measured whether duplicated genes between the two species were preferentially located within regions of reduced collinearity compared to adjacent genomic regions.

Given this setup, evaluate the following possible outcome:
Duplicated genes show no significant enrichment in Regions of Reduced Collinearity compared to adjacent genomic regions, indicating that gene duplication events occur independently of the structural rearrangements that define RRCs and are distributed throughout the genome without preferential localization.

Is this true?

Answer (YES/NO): NO